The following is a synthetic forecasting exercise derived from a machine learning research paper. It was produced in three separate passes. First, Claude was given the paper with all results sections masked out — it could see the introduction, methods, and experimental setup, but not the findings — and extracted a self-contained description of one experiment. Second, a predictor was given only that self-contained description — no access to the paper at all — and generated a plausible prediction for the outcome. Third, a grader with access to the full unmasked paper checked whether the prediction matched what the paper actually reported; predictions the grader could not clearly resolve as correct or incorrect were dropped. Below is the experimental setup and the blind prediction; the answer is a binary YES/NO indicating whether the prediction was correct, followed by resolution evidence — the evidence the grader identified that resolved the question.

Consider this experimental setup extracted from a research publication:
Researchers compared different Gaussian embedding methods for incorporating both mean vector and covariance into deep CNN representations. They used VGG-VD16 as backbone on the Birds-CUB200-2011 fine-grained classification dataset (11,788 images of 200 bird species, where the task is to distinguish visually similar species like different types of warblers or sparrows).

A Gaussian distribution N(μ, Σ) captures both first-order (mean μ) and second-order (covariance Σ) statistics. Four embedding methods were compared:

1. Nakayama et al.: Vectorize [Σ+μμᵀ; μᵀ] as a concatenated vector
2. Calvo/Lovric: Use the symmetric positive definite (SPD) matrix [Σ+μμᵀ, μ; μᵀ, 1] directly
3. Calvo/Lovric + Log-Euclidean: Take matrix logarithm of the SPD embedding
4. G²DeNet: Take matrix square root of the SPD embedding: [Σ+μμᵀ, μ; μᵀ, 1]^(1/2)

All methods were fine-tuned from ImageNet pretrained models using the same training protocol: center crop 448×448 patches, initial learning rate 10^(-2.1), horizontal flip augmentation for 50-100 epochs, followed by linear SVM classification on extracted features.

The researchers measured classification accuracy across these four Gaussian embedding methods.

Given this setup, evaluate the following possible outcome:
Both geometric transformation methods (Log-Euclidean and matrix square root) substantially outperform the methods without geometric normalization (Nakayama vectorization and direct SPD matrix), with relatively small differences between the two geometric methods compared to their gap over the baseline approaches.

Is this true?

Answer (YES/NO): NO